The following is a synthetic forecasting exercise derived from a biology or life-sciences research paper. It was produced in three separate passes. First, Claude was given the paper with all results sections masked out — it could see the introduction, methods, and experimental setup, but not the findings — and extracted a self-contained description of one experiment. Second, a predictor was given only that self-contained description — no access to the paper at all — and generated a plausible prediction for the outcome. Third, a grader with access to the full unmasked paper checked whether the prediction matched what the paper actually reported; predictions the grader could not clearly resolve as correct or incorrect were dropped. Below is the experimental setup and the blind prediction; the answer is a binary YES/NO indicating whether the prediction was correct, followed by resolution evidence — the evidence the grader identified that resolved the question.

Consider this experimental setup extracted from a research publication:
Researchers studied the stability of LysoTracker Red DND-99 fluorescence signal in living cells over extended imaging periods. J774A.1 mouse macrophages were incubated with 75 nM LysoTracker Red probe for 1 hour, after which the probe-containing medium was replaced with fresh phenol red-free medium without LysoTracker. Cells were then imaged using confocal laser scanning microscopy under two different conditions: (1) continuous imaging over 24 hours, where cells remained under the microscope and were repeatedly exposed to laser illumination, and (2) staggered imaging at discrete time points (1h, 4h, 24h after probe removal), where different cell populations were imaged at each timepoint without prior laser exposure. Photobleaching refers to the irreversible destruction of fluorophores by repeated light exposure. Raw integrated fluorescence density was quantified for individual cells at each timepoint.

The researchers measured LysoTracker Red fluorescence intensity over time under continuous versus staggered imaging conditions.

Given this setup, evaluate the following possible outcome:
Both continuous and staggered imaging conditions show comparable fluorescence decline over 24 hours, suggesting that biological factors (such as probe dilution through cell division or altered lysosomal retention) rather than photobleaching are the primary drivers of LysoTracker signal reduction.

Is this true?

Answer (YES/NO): NO